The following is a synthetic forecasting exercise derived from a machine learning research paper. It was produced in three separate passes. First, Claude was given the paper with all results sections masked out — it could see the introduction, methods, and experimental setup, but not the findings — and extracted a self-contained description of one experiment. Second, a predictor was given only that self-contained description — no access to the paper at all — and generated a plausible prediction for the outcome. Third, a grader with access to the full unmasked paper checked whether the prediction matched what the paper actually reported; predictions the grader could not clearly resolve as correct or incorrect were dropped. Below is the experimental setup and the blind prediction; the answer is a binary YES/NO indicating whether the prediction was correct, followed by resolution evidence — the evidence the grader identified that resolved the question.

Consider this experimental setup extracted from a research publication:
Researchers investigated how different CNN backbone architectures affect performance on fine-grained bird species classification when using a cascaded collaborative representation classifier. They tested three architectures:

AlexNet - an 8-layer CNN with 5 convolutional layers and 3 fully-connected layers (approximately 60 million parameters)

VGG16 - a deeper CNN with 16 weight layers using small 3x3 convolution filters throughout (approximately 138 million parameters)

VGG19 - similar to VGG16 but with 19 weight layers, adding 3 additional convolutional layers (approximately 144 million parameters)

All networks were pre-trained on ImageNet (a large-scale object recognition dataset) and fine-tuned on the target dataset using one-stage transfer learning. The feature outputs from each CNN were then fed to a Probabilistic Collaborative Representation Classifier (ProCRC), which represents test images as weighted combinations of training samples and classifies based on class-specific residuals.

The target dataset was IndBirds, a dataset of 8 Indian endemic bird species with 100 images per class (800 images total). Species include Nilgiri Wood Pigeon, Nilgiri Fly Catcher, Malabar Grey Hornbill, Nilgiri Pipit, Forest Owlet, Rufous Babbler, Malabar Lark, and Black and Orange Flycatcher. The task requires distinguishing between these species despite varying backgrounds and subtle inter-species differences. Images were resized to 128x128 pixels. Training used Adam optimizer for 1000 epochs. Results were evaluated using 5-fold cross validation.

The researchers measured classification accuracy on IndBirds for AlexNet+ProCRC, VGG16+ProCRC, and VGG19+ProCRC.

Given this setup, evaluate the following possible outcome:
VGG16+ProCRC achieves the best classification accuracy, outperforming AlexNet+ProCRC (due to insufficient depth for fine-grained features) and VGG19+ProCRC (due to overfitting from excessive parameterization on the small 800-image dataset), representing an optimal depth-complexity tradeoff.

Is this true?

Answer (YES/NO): NO